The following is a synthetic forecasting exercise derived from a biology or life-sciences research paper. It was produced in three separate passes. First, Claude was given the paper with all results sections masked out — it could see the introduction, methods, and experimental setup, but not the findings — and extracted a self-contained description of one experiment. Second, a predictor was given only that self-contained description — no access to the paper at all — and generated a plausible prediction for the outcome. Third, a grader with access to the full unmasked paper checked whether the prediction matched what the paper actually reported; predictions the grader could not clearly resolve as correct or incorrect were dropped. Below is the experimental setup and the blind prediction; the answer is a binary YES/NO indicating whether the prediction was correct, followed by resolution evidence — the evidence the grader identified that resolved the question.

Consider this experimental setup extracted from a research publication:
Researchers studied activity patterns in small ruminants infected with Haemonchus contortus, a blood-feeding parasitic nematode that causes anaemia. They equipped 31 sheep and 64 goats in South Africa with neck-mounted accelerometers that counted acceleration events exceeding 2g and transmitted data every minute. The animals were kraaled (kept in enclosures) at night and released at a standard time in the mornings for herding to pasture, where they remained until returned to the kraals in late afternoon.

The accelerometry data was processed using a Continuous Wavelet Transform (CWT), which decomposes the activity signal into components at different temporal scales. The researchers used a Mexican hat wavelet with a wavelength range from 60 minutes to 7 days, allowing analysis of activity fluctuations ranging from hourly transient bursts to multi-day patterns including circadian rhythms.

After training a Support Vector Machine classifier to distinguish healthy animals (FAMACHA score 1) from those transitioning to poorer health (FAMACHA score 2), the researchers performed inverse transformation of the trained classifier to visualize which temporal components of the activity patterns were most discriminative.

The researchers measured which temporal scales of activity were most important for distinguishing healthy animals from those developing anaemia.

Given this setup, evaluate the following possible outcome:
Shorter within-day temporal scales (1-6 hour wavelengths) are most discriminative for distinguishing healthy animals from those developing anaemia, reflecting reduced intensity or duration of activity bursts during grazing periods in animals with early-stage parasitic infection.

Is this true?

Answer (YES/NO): NO